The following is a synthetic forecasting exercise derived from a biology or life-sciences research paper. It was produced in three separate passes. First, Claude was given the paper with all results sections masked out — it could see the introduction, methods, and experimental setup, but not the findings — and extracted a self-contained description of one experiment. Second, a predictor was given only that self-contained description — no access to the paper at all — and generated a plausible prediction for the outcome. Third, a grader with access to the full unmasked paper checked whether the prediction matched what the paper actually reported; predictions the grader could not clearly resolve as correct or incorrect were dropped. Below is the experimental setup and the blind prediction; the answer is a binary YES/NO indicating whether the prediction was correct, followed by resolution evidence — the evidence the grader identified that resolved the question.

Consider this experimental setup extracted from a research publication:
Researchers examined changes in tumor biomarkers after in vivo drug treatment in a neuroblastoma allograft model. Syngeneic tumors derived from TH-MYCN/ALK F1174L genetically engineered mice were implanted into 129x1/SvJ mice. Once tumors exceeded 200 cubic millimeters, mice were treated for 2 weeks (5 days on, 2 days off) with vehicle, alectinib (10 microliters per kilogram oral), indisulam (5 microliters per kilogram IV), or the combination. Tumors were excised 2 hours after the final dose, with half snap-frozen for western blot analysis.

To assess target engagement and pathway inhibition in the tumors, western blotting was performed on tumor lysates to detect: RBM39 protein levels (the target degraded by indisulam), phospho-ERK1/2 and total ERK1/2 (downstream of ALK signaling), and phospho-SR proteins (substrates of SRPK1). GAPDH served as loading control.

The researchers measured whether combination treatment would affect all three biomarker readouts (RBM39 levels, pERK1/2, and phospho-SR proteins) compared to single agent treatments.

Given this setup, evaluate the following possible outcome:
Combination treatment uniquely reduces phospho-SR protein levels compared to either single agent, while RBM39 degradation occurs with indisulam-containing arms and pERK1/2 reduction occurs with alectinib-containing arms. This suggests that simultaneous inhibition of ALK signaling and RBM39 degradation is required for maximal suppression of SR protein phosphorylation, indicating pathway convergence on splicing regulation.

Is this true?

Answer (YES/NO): NO